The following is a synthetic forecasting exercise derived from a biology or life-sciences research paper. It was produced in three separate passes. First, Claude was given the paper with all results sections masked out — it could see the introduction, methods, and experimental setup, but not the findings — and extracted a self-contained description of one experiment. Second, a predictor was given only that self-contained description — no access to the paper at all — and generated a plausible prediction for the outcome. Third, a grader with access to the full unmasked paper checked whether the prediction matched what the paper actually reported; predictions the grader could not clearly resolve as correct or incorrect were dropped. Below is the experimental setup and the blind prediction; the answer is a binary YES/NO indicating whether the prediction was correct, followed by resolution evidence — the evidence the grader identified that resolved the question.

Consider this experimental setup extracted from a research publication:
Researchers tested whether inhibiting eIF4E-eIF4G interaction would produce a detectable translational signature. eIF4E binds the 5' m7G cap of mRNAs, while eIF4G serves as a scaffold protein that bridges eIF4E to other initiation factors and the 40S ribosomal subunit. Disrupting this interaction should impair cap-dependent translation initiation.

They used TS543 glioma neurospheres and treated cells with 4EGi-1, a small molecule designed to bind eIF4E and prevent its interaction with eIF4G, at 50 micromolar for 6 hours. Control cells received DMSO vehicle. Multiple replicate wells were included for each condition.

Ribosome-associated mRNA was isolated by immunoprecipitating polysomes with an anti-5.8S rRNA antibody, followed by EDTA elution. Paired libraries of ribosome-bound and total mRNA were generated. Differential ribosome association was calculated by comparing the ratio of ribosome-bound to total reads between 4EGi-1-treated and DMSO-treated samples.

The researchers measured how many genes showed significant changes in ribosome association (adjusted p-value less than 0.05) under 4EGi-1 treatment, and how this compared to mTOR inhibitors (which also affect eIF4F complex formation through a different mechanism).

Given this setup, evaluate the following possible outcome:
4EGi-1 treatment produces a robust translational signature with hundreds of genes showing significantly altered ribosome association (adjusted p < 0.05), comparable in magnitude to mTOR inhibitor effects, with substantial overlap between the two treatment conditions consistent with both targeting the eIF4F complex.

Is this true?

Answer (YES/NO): NO